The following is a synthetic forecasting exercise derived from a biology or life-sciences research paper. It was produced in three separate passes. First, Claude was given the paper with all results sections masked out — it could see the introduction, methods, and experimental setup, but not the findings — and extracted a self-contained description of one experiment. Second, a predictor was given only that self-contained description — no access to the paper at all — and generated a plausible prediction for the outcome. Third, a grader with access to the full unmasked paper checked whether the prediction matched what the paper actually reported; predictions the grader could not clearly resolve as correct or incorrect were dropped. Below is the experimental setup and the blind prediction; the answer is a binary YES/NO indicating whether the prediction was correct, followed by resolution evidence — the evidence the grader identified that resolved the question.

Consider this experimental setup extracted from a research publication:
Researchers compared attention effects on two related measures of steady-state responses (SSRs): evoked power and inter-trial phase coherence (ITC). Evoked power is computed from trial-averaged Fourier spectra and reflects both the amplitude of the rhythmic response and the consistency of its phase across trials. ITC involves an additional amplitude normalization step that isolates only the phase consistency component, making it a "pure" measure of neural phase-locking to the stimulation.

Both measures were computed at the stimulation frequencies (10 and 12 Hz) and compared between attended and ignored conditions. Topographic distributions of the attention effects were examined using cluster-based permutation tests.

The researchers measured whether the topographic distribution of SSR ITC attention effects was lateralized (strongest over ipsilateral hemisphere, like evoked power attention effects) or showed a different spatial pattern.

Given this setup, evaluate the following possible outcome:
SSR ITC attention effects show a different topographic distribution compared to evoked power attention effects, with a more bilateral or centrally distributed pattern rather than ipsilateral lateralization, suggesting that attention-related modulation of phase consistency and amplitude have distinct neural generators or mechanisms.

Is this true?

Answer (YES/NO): YES